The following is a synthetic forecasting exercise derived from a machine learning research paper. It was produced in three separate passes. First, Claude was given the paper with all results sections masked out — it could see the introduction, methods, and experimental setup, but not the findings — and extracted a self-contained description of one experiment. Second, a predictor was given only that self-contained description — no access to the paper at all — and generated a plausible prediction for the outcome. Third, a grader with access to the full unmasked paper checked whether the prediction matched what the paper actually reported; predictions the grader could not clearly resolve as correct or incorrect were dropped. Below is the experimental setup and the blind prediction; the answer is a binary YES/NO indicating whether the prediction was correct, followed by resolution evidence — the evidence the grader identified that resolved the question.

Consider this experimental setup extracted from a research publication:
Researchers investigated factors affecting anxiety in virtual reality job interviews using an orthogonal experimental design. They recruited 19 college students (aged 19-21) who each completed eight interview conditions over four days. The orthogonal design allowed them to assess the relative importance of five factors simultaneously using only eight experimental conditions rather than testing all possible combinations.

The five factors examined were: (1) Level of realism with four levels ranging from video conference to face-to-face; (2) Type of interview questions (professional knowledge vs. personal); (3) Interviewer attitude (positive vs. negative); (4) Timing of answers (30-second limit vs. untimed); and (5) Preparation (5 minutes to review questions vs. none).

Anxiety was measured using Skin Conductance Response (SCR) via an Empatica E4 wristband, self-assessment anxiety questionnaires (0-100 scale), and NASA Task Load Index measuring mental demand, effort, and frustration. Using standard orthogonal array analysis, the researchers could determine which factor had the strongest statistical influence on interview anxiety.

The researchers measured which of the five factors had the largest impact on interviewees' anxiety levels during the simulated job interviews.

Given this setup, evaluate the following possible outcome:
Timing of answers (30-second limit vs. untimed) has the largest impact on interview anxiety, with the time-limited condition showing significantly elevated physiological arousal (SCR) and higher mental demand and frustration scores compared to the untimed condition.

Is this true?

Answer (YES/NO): NO